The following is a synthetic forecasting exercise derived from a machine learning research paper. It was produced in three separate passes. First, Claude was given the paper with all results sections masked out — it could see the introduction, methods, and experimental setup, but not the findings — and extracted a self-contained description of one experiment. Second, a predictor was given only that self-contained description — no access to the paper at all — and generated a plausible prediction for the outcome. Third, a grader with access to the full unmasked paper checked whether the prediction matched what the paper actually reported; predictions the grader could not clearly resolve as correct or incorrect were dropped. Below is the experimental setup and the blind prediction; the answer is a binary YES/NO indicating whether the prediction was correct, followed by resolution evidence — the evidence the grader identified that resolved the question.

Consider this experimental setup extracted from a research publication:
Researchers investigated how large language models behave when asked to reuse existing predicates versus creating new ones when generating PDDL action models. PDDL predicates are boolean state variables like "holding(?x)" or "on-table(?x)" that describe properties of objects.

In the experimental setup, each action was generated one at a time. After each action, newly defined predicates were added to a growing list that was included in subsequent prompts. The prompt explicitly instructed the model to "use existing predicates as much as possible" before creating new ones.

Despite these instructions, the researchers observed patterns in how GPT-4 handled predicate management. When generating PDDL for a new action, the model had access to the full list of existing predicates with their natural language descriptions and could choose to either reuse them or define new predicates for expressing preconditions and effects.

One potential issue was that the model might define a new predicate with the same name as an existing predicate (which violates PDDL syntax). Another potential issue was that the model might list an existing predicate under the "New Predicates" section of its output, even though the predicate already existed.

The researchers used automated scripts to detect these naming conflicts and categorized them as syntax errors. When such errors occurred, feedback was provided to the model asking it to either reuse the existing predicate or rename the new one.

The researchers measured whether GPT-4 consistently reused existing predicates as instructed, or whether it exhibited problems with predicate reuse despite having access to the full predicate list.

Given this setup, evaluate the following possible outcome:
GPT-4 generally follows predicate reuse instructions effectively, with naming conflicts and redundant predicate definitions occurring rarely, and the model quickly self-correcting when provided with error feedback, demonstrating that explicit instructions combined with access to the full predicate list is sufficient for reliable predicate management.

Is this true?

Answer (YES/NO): NO